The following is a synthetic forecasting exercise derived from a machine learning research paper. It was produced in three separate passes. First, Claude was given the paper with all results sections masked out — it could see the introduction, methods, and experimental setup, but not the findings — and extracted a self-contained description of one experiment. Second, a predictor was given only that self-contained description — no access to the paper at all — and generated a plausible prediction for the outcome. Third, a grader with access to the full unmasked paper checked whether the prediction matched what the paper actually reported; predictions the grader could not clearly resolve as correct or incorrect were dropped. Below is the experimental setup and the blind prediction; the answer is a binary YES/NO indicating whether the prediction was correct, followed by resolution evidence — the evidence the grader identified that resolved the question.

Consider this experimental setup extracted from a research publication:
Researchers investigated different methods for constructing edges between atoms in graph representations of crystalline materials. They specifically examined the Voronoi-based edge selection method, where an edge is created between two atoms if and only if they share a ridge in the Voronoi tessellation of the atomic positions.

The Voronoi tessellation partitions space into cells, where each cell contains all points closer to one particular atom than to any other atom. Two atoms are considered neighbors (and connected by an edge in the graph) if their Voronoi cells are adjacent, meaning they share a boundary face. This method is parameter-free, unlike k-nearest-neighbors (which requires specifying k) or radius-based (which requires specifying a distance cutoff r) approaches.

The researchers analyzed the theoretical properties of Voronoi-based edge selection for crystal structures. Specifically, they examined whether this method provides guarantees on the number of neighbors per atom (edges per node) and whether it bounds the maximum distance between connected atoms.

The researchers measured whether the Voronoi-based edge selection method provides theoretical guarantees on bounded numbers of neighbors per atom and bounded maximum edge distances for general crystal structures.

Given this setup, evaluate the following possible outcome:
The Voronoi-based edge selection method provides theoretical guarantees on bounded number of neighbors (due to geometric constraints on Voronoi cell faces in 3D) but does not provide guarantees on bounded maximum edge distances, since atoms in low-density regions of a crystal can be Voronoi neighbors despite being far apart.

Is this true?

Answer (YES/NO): NO